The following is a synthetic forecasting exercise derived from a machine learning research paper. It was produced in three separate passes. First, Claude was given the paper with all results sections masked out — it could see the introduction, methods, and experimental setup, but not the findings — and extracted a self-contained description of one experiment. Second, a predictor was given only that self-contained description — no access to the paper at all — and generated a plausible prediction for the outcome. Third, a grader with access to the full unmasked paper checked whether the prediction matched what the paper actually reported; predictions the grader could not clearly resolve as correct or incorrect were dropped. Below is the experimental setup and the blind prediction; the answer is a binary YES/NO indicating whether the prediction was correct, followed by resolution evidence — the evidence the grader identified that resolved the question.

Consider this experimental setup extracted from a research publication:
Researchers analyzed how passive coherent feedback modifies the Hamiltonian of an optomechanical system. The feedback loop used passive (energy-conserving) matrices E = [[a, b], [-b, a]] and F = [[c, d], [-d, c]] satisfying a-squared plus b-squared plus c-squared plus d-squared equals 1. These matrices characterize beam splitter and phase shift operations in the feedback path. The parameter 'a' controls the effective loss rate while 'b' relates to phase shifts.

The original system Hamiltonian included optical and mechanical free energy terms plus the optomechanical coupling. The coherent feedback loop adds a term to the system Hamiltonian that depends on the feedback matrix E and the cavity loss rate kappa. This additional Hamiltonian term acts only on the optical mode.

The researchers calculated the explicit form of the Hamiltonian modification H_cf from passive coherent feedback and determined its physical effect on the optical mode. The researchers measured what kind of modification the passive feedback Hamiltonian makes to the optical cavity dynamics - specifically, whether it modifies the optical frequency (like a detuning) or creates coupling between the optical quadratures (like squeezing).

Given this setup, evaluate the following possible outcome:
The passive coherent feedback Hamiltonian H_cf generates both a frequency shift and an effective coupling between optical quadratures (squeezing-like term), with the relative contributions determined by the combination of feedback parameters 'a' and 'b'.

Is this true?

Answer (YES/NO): NO